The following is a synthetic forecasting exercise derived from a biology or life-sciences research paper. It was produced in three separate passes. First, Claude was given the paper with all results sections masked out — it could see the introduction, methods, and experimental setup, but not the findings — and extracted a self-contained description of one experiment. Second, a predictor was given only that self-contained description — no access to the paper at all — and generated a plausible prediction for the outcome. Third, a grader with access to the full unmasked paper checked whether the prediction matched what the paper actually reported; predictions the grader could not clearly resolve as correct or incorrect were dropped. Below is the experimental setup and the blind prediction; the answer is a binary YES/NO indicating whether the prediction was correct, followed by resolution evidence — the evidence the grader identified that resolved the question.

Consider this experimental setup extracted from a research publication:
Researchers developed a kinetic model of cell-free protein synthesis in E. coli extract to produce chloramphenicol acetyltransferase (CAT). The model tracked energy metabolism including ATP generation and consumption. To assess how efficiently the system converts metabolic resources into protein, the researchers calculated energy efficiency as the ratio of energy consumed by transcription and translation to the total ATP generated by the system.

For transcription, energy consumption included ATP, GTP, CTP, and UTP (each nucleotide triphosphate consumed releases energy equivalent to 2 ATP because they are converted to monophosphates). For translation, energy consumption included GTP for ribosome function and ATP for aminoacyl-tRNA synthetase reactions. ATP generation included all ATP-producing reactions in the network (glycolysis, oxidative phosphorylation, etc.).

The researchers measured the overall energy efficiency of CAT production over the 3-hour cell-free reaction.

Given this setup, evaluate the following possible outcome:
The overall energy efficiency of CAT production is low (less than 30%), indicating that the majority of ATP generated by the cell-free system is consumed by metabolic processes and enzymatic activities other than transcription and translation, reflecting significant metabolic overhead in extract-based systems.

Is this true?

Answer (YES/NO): YES